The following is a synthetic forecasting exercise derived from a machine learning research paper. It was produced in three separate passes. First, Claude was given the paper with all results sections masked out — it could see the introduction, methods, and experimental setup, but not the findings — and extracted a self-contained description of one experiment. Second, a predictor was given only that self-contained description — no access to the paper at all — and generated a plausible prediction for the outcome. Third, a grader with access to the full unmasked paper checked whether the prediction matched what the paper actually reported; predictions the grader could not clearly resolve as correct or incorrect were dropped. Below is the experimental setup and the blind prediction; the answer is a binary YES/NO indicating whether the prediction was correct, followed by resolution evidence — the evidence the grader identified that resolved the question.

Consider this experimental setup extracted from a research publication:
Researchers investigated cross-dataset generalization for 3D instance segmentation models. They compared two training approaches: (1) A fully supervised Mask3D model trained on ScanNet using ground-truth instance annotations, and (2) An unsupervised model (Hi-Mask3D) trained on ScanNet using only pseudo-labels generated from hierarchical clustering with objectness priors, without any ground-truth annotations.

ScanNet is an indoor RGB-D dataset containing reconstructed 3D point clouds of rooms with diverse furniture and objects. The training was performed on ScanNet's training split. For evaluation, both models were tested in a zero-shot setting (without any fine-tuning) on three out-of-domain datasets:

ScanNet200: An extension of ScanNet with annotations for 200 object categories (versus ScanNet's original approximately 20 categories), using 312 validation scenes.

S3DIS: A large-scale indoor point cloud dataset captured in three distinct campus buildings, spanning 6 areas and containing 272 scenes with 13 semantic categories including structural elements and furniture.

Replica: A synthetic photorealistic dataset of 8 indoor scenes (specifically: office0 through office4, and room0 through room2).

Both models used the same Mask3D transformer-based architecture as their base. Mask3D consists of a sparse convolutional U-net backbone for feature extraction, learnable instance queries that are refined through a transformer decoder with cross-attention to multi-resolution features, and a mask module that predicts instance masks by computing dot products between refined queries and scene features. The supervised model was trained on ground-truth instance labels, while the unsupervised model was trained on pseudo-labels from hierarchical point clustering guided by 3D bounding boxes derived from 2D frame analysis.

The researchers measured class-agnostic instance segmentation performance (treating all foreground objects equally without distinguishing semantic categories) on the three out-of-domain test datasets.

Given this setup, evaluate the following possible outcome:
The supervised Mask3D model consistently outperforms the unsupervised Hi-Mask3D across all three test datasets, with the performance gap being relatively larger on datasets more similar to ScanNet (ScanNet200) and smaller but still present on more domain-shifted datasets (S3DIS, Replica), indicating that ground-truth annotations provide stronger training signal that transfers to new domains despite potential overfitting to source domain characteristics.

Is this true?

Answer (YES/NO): NO